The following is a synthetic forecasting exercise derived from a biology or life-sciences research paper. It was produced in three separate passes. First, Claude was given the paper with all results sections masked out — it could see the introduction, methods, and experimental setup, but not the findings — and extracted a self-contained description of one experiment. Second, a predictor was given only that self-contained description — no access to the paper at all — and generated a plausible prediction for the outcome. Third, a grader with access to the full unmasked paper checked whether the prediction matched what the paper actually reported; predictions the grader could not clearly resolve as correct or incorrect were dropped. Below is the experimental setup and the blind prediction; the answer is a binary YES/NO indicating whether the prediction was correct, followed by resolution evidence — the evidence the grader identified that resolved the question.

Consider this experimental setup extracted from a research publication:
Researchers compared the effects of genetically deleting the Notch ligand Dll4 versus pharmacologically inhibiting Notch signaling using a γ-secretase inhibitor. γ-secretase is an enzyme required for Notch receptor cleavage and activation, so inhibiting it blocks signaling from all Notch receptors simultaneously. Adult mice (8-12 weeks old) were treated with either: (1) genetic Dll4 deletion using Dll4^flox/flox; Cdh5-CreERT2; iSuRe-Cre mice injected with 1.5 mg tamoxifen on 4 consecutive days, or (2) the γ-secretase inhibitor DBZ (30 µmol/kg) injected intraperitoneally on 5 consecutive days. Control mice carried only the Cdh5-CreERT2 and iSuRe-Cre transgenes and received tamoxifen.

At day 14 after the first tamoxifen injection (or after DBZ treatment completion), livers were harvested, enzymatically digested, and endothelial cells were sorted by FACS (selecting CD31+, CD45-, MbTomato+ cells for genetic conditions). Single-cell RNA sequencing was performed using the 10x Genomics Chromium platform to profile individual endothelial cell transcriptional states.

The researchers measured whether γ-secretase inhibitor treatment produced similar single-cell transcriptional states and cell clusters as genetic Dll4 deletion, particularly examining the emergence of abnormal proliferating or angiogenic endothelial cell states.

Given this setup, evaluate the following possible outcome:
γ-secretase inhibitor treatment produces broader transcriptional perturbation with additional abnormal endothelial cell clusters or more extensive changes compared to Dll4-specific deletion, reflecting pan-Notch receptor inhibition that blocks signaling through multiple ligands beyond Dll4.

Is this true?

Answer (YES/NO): NO